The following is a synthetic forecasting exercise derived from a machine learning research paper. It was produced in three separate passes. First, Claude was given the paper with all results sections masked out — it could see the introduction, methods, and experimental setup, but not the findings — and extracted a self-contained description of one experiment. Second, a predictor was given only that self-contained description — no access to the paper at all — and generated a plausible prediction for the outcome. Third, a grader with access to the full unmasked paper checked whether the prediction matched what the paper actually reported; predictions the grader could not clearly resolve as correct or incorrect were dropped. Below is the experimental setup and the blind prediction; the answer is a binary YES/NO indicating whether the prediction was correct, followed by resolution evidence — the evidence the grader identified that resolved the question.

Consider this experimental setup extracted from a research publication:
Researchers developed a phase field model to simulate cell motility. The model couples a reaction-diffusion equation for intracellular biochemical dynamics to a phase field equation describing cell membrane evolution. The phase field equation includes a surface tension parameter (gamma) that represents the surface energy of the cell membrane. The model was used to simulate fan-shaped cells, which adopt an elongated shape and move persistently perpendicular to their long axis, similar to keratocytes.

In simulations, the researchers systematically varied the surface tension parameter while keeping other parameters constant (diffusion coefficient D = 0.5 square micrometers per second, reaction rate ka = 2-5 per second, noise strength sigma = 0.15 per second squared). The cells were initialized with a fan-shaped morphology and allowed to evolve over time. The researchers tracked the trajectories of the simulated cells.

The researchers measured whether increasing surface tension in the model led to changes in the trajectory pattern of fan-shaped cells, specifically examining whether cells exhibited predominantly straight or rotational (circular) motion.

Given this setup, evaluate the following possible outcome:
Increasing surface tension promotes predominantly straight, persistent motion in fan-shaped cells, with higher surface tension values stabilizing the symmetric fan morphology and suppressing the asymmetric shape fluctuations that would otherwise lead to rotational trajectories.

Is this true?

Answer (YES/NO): YES